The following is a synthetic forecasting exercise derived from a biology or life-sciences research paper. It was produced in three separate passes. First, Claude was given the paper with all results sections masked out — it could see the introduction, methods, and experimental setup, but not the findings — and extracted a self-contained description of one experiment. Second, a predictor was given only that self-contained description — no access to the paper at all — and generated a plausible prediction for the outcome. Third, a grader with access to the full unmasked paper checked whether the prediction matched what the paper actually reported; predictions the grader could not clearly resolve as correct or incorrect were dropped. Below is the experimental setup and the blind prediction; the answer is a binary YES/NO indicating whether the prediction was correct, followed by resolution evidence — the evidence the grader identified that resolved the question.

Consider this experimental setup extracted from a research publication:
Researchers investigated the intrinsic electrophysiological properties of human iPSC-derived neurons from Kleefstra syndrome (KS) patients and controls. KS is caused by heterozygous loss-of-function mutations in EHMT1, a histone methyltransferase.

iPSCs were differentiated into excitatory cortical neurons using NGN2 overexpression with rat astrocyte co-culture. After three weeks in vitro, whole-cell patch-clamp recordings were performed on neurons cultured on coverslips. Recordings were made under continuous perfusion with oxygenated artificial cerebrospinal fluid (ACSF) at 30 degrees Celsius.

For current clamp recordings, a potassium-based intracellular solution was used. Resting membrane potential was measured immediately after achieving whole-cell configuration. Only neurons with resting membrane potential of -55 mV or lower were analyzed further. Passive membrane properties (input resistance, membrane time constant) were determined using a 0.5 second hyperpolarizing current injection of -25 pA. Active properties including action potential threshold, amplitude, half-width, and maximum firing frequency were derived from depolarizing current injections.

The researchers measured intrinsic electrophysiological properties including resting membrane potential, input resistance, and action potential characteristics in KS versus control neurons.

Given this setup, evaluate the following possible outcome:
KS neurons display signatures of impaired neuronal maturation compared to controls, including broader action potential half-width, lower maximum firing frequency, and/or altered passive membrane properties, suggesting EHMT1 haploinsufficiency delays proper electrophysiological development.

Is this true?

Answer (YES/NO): NO